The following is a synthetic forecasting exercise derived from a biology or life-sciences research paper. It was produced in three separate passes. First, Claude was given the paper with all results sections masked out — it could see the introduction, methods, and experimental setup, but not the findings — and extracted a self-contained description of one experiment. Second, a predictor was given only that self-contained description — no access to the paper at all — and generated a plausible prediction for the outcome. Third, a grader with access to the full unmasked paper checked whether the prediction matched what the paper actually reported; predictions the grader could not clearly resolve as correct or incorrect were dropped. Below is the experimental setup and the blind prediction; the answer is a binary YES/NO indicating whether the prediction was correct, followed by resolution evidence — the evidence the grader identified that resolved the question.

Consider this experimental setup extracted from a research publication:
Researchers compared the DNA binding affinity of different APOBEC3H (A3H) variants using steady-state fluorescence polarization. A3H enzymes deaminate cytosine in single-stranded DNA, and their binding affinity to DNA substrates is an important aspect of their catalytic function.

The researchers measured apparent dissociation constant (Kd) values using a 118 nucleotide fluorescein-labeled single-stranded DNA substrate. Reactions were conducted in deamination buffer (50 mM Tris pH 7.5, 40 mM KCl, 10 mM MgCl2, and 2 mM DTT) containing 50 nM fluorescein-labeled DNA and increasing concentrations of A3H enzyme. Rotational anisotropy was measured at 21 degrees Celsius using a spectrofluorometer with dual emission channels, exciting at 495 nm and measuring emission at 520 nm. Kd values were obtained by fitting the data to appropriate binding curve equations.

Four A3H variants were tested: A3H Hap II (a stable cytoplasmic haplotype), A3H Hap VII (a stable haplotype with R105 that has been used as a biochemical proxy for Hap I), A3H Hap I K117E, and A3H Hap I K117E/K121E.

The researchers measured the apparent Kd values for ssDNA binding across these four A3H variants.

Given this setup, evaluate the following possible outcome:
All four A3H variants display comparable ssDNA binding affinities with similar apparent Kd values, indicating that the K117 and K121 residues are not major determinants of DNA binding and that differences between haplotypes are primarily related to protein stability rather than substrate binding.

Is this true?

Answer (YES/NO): NO